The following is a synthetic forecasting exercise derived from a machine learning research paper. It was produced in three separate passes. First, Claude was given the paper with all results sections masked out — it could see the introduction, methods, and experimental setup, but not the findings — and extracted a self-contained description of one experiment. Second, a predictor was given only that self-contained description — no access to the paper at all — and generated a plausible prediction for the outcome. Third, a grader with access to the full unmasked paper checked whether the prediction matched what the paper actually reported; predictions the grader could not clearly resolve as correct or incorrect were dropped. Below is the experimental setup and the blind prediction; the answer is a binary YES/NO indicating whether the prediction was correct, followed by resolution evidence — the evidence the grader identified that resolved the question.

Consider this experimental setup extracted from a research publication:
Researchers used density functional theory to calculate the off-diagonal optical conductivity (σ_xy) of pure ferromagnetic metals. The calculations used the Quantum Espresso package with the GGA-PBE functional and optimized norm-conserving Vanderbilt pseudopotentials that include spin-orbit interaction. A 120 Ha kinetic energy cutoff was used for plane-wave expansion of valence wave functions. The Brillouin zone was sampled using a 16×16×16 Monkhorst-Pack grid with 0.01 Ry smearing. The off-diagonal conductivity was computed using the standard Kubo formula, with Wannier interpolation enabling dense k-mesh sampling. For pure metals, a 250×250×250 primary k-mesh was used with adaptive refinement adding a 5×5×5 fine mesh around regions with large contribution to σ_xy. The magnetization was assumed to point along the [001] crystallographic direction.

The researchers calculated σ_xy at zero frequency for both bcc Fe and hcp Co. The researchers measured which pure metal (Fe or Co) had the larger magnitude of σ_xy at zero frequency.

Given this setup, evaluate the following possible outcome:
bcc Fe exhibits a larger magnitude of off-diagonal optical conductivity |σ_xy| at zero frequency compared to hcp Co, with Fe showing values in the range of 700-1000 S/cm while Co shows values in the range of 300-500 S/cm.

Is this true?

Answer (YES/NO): YES